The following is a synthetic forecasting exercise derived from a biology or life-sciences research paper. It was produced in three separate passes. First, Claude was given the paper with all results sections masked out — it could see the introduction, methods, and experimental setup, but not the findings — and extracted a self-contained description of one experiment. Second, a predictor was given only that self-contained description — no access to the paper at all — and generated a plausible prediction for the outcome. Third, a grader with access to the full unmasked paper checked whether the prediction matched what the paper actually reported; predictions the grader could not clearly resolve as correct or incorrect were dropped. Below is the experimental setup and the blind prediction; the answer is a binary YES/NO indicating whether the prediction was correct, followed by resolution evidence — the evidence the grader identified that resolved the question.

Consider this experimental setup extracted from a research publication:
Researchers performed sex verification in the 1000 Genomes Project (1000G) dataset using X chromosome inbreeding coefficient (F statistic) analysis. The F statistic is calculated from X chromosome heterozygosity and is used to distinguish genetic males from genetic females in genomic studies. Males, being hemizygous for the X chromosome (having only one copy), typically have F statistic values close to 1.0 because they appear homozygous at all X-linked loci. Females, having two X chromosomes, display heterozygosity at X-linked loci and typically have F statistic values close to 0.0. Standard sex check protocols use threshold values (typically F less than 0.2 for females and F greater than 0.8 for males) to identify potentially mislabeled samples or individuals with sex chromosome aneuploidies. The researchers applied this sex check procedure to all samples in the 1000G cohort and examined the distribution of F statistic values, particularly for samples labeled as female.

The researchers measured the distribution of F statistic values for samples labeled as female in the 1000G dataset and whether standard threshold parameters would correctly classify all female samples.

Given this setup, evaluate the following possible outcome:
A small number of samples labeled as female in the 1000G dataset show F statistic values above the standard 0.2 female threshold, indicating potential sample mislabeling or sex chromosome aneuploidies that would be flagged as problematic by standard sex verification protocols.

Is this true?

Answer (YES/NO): NO